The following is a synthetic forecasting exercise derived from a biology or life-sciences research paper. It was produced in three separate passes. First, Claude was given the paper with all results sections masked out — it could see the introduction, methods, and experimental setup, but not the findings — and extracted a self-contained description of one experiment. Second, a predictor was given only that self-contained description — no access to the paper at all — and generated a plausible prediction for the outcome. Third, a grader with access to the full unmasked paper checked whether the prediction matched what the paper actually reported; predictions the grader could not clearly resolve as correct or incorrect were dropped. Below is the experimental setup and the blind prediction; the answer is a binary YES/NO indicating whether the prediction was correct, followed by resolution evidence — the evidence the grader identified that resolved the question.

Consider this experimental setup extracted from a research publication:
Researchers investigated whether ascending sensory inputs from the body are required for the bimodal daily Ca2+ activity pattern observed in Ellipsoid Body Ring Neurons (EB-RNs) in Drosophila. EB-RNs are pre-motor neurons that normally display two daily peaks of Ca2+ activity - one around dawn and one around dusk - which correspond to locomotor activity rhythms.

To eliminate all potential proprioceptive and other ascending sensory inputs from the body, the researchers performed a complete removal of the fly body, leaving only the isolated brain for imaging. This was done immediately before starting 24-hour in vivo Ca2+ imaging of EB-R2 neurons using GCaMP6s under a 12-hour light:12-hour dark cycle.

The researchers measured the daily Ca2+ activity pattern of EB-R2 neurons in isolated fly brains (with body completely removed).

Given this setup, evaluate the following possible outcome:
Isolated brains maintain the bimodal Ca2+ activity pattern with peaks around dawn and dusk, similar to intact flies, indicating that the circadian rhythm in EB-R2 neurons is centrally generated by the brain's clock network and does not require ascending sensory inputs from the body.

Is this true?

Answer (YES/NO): YES